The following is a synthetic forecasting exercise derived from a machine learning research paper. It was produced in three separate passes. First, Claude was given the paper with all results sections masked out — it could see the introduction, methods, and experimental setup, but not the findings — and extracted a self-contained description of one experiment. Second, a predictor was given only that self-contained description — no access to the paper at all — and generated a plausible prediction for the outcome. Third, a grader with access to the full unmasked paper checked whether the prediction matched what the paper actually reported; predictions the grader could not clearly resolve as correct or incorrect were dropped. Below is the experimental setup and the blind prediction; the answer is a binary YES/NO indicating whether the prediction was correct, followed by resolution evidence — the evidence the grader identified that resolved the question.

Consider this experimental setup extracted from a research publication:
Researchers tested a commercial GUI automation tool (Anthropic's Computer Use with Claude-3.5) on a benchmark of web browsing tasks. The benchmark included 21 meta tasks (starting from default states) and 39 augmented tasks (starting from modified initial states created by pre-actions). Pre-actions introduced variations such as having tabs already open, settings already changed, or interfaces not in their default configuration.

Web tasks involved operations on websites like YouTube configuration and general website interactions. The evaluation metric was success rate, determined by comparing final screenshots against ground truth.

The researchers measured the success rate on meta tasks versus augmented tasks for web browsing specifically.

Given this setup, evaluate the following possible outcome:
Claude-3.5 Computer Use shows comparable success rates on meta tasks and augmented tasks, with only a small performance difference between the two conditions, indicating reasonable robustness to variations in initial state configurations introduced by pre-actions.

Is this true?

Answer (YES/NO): NO